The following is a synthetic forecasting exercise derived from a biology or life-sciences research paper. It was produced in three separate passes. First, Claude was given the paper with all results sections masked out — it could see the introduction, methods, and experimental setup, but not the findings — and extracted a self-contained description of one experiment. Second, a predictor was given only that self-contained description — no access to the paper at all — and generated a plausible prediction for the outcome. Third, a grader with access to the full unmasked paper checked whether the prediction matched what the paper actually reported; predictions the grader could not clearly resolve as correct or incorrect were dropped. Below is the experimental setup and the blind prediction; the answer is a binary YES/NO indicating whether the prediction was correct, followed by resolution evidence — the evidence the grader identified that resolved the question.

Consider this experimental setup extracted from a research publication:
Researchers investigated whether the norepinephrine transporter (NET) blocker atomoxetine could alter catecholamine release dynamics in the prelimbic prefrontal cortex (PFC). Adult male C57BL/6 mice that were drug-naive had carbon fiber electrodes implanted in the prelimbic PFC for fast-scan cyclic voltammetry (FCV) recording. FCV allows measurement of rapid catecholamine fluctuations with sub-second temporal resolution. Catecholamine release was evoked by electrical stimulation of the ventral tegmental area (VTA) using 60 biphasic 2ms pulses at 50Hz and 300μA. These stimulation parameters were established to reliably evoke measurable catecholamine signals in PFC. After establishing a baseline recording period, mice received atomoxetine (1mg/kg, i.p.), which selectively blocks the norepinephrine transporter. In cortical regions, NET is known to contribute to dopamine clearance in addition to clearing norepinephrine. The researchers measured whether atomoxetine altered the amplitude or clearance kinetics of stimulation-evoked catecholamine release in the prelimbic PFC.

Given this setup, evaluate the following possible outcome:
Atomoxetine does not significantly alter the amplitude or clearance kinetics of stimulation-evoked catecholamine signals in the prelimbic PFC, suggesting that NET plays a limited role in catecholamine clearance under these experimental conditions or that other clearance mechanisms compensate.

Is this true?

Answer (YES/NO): NO